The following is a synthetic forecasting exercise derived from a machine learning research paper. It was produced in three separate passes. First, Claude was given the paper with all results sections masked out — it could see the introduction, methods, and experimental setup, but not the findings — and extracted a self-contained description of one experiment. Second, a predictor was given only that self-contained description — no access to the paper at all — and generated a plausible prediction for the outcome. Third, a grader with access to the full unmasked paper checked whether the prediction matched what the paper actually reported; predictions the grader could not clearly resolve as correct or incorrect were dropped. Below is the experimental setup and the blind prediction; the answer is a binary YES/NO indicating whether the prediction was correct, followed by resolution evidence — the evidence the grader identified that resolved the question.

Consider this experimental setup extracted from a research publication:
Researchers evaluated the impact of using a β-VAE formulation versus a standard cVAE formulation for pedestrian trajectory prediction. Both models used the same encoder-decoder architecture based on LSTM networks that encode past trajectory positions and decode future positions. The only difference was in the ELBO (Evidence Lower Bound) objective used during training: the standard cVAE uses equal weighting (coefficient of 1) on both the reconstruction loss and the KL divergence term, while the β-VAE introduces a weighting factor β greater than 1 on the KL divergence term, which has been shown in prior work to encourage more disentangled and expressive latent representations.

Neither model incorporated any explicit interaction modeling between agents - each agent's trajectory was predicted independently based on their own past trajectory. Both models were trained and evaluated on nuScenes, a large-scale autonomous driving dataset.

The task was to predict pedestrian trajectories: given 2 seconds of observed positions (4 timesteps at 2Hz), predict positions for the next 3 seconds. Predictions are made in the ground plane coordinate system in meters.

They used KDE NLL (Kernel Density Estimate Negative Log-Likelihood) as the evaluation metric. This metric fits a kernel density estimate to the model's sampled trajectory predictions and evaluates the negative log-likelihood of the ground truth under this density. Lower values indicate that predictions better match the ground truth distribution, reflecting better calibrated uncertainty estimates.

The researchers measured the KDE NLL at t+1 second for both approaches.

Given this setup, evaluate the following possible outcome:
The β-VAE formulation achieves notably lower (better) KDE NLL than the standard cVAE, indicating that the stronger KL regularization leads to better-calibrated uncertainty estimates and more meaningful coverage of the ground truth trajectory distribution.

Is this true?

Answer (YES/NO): YES